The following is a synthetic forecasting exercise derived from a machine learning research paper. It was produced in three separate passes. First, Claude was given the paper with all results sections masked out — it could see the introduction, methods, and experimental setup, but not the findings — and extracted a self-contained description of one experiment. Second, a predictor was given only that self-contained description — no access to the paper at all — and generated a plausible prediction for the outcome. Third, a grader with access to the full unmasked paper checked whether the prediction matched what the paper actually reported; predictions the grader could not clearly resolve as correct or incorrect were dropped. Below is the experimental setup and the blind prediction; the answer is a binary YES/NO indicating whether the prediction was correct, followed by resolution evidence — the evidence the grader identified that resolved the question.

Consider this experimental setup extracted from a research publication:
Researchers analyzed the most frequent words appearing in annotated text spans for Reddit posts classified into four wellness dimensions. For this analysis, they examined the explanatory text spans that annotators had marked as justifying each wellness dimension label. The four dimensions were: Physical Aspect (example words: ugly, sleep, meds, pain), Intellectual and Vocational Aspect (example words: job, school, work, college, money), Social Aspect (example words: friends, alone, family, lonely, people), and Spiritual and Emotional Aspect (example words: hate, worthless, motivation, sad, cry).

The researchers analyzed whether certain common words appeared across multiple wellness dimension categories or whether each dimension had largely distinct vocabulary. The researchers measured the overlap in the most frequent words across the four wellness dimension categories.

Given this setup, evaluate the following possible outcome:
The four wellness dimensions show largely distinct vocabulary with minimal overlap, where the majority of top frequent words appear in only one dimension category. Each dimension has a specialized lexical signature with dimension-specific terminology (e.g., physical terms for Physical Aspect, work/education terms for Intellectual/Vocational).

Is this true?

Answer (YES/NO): YES